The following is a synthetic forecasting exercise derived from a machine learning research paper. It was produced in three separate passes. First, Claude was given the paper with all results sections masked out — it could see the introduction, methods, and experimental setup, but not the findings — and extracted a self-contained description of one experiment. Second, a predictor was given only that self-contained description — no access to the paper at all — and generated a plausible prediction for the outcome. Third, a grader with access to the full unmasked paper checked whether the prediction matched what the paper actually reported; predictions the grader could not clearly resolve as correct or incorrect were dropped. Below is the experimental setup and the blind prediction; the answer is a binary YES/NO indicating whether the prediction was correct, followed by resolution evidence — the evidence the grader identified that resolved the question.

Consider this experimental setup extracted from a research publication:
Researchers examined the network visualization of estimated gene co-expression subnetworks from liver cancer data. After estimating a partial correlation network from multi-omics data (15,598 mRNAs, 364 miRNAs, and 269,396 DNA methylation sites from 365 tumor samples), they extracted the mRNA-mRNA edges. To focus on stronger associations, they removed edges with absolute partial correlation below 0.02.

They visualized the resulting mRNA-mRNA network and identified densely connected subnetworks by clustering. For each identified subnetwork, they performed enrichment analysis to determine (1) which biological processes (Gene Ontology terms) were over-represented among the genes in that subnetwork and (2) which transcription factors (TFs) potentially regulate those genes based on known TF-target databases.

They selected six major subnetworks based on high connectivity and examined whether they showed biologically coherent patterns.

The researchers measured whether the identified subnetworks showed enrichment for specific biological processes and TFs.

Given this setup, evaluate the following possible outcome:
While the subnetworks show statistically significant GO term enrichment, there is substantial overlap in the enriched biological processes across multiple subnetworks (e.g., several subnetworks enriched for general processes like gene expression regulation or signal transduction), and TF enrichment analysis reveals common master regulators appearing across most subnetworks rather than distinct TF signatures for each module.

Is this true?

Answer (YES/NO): NO